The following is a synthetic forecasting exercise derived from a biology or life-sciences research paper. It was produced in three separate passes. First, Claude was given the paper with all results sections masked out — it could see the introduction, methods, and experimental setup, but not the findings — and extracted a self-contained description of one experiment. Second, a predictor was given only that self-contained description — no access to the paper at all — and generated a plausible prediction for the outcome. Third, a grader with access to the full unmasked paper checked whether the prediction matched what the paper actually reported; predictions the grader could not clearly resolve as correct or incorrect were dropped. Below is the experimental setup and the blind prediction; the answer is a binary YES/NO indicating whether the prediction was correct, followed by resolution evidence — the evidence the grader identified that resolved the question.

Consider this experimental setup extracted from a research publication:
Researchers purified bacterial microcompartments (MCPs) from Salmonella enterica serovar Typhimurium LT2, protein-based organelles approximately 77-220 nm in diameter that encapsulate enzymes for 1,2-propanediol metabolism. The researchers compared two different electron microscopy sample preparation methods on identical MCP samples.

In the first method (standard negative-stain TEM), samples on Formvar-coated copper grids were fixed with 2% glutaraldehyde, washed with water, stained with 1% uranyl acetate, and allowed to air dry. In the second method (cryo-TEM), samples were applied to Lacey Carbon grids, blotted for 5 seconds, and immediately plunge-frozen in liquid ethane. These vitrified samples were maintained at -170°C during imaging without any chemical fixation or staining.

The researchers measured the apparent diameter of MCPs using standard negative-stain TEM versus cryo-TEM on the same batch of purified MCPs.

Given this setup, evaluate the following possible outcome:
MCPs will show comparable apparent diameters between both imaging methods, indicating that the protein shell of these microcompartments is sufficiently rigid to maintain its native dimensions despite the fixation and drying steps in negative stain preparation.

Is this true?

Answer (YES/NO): NO